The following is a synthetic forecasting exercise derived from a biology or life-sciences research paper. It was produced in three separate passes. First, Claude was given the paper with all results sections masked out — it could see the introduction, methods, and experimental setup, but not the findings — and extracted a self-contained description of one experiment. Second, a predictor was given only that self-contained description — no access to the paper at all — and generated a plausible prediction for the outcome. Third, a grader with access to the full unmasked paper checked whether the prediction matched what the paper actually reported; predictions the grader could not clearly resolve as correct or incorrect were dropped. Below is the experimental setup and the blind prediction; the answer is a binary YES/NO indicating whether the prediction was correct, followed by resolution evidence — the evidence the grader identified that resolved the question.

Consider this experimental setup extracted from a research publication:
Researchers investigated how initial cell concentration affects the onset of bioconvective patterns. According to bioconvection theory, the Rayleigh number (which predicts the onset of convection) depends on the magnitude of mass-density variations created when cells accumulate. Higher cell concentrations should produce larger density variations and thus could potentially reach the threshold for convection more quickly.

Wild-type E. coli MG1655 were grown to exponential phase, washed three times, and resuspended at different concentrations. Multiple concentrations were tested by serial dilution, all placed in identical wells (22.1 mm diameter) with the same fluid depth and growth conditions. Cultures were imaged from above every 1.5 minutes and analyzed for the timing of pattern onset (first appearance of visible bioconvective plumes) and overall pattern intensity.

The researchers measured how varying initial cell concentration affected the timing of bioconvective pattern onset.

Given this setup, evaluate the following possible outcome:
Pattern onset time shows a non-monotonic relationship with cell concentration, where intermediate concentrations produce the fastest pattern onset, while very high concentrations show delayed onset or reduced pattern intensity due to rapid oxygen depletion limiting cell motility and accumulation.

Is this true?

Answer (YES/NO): NO